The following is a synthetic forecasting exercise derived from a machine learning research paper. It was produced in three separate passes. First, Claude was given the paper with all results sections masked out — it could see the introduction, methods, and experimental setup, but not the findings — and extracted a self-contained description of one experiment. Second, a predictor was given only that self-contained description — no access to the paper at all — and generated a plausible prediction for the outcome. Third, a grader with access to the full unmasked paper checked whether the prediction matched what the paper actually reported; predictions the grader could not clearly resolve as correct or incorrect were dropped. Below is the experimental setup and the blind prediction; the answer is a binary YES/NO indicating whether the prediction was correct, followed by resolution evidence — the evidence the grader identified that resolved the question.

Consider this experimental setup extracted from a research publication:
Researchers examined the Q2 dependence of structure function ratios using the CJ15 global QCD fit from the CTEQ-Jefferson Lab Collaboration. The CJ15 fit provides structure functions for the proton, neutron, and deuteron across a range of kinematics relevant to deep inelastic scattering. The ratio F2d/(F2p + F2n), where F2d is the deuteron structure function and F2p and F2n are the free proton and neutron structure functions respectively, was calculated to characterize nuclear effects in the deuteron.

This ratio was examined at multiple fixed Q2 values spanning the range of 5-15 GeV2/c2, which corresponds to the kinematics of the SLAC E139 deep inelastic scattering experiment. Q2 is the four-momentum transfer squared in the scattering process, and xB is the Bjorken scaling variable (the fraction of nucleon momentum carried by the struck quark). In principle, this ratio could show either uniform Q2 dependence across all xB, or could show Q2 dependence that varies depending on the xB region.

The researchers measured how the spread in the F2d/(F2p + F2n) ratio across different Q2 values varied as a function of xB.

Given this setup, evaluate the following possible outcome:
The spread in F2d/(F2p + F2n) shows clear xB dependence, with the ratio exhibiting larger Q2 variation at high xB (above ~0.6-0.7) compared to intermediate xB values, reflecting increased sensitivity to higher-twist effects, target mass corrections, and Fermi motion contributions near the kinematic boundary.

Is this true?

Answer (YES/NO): YES